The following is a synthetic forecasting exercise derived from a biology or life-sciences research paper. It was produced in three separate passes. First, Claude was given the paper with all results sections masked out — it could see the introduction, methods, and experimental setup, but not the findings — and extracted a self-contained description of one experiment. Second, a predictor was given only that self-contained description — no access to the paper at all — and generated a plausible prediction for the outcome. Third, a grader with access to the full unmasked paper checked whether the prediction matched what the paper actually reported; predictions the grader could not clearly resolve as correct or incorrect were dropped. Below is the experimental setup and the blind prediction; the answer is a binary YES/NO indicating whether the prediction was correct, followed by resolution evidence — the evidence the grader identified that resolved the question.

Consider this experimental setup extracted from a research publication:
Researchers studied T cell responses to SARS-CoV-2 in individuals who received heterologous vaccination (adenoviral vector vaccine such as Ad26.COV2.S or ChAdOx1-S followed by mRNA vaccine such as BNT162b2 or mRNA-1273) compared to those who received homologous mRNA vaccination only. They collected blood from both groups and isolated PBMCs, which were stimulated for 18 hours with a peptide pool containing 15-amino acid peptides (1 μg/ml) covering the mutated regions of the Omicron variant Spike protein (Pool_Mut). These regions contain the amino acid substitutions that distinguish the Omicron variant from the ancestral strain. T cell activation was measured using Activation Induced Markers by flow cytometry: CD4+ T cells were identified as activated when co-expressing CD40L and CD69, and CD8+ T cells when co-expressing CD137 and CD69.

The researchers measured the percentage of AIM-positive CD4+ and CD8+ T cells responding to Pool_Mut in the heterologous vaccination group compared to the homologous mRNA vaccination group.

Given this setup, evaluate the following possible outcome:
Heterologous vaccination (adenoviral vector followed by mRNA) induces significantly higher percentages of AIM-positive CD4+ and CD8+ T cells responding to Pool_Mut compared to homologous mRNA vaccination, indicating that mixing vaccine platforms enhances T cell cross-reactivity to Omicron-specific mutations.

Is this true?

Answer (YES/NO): NO